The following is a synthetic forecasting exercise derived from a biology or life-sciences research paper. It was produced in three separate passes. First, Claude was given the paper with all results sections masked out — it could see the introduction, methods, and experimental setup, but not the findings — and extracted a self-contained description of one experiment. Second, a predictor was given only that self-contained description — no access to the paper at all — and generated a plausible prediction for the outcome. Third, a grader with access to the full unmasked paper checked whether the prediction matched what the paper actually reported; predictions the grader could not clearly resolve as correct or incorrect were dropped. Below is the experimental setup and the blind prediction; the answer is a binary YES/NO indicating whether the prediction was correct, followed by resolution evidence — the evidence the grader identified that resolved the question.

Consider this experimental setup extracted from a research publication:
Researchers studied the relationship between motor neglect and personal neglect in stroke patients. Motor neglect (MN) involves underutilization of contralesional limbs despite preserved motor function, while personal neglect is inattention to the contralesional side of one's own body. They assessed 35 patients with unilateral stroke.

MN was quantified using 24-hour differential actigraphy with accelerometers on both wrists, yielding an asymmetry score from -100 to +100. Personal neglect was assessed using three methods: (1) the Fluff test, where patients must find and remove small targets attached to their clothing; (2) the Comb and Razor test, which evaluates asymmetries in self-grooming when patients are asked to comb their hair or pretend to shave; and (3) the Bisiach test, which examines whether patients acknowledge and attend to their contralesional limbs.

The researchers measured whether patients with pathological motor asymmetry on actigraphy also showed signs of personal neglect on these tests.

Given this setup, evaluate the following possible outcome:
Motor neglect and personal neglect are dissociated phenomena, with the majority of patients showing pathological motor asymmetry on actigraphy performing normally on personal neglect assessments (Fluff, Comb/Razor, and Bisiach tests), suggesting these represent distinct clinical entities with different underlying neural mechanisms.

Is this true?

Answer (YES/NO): NO